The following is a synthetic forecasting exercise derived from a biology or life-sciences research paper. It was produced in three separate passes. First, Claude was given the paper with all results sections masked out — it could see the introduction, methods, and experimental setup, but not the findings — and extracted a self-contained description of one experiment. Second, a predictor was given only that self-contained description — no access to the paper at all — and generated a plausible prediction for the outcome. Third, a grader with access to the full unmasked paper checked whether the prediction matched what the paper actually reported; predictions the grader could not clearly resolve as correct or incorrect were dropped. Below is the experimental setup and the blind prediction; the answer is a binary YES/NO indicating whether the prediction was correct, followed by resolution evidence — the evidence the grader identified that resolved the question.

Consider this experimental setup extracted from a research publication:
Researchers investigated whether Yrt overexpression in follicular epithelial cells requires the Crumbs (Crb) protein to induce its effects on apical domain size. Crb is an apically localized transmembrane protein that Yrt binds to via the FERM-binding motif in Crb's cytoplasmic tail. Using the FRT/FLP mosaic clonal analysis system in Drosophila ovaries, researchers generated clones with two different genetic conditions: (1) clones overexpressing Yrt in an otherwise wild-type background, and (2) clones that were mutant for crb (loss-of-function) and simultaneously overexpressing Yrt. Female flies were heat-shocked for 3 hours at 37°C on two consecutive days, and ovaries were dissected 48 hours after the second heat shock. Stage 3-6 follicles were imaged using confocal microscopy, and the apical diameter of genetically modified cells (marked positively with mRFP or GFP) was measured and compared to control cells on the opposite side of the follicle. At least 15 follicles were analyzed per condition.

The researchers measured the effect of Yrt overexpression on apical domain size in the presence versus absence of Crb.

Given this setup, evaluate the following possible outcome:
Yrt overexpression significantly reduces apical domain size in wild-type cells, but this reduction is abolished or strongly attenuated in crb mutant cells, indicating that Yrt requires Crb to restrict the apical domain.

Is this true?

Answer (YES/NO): YES